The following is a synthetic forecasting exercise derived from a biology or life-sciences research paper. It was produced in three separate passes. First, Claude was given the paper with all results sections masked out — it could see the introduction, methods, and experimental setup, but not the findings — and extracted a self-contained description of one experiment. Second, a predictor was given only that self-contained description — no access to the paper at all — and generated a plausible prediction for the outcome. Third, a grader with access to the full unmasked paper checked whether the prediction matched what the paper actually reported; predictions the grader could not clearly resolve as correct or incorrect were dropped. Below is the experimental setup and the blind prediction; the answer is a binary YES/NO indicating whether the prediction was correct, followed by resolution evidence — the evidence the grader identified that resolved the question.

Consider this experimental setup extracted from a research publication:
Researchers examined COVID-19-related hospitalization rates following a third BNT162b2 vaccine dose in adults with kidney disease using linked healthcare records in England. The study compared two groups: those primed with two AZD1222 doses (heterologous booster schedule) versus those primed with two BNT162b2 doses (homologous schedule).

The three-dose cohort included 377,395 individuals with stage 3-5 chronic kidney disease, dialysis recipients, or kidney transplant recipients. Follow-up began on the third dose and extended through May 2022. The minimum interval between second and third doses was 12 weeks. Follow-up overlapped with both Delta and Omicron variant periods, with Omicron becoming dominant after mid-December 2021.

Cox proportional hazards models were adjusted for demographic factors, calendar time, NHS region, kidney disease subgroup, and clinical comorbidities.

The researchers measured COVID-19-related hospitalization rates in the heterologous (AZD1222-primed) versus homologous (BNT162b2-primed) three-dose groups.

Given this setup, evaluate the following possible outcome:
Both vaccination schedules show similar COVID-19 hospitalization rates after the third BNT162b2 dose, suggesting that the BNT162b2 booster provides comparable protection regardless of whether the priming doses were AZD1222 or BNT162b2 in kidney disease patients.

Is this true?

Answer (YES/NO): YES